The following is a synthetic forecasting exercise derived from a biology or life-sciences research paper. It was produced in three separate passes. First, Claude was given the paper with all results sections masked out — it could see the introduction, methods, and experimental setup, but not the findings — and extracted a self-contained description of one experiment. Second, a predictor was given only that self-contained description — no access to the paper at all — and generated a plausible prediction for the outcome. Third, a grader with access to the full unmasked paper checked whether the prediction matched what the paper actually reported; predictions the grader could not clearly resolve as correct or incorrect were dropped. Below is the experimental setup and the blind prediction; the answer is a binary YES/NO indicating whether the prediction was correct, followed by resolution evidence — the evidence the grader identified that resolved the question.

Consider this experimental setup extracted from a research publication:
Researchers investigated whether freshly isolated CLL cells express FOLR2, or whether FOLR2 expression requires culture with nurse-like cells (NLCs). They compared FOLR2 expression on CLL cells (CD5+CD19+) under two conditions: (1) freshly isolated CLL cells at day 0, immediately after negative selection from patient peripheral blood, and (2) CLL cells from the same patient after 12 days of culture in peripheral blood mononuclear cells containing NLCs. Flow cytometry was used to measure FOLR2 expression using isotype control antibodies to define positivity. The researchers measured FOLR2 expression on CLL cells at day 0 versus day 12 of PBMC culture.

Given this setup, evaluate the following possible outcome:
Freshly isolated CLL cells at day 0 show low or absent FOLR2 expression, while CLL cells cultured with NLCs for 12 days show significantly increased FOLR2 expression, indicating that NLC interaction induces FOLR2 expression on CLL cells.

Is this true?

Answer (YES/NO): NO